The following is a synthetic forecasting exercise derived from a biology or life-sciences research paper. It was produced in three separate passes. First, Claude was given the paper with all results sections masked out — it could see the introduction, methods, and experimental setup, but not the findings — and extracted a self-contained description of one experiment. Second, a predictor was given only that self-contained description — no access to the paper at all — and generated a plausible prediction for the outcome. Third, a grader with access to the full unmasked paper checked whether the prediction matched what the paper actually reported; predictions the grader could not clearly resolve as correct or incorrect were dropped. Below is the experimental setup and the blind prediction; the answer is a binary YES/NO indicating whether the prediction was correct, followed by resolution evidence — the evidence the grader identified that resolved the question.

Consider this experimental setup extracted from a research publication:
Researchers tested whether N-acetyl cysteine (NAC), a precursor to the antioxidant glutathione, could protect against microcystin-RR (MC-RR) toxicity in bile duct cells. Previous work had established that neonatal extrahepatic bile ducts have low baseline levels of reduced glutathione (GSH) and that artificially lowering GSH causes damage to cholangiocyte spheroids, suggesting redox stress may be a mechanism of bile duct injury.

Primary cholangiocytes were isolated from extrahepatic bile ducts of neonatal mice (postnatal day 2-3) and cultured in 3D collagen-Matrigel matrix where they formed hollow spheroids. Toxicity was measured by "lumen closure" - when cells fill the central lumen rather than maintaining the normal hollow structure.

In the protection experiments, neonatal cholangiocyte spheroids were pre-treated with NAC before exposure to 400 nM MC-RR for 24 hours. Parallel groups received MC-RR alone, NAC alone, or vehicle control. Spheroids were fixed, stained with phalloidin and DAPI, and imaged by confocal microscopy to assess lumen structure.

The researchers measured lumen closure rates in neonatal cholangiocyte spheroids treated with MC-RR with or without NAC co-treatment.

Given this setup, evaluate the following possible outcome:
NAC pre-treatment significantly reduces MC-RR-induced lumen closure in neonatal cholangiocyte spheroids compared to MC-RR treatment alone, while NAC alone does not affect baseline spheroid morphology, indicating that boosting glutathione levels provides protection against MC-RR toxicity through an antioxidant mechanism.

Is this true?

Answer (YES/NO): NO